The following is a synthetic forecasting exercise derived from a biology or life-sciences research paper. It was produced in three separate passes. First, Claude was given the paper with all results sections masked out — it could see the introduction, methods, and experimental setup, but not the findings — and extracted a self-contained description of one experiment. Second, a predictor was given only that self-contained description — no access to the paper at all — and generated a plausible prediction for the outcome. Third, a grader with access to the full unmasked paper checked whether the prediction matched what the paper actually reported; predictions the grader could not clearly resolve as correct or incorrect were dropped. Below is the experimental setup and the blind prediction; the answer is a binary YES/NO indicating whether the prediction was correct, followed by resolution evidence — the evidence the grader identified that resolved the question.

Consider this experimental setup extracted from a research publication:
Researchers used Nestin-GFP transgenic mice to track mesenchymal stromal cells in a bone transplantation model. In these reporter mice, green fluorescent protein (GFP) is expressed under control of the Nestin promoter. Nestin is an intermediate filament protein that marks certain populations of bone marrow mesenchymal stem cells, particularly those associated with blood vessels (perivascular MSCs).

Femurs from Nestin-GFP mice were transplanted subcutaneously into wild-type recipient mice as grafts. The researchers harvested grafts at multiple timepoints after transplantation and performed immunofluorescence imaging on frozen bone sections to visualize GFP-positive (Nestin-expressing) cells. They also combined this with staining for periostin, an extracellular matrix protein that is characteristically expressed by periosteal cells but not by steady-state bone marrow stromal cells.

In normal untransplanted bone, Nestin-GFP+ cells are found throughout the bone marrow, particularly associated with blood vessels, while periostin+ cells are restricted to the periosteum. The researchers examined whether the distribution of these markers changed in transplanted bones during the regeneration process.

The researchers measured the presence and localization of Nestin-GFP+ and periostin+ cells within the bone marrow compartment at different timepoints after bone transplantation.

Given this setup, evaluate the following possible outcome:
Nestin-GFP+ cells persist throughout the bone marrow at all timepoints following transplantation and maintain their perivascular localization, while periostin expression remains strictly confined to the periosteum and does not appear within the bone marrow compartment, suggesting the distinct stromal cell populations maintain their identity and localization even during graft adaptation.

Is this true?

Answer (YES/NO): NO